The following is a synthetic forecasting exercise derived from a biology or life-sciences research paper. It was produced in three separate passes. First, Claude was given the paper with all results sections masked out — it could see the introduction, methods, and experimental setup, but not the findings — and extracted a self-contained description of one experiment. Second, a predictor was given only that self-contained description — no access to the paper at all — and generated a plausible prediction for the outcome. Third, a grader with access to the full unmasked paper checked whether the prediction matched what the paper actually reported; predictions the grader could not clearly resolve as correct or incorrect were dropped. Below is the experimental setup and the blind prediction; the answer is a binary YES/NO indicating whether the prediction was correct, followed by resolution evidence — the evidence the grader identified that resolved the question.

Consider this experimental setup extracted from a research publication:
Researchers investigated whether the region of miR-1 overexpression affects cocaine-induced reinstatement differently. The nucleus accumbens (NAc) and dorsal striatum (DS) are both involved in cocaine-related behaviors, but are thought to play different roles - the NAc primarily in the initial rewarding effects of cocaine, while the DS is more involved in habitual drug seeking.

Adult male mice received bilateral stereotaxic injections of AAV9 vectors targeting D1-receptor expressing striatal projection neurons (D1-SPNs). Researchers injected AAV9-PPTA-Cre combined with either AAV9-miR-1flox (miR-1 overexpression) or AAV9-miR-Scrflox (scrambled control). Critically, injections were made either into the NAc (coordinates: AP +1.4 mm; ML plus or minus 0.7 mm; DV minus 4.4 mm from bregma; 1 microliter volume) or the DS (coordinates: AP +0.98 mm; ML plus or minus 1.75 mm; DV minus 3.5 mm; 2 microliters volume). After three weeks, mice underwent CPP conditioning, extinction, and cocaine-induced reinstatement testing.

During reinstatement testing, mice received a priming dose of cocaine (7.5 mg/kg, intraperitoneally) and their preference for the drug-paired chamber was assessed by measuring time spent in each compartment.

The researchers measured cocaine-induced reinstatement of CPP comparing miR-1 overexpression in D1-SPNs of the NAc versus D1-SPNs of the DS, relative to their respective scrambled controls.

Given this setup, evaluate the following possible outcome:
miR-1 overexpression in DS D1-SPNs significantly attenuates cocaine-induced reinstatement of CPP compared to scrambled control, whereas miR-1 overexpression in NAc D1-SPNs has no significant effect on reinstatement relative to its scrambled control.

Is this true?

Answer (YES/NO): YES